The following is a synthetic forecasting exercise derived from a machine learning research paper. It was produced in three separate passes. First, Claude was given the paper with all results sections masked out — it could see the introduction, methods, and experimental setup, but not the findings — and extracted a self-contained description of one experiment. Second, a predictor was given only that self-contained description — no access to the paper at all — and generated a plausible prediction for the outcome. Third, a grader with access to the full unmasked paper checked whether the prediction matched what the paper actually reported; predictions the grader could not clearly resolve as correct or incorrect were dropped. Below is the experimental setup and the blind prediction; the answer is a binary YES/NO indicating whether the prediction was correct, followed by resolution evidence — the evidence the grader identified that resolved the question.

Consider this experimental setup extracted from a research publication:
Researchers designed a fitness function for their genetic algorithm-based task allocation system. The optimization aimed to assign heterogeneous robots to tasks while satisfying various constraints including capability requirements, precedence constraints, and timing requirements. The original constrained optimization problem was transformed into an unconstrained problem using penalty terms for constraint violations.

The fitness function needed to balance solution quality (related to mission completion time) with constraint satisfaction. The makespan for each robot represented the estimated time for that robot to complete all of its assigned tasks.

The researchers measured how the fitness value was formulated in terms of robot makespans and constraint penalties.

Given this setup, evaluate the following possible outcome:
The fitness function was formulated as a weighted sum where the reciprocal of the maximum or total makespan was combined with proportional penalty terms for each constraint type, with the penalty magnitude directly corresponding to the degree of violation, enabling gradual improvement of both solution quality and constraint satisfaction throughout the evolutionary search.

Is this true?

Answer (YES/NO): NO